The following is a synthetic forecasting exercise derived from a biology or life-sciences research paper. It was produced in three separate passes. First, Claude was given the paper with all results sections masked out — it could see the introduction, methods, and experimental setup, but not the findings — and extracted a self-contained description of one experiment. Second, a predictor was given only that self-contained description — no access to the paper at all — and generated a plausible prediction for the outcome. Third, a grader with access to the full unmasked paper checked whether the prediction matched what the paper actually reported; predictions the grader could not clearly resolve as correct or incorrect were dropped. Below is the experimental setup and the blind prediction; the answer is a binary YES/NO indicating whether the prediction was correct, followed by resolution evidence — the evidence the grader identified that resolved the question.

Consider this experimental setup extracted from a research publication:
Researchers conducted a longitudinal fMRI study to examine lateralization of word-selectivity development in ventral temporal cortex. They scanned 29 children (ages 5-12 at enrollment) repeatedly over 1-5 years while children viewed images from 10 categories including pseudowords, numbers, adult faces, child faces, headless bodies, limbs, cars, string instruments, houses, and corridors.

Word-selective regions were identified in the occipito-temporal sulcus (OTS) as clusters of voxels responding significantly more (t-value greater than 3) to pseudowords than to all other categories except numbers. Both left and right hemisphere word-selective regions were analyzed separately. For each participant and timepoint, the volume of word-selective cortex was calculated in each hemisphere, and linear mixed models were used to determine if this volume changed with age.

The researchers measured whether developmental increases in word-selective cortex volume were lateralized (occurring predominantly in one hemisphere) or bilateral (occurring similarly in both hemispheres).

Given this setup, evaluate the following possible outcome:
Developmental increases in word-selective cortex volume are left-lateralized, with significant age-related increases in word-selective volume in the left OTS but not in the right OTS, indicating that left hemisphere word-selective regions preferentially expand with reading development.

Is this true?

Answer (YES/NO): YES